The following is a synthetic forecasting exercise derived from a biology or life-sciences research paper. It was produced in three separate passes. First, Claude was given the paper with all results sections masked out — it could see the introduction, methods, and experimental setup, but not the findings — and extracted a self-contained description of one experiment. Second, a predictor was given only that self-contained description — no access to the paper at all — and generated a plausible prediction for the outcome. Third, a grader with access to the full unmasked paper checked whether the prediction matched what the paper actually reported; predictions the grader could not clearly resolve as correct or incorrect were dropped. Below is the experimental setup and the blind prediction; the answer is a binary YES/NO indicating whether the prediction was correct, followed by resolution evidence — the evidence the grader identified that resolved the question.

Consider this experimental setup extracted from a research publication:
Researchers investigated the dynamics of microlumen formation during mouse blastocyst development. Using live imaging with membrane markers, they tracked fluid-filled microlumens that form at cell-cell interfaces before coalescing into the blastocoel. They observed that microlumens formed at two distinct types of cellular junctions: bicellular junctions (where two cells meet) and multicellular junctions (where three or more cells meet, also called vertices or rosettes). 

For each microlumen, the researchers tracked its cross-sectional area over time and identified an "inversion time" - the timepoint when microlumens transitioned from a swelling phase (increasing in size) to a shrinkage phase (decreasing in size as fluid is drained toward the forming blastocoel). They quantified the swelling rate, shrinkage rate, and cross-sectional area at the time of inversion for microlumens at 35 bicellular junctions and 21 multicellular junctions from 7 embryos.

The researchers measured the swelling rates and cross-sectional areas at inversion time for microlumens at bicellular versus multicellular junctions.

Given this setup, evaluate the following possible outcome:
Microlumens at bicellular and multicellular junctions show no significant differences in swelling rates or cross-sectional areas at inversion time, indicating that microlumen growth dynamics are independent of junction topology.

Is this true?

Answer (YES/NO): NO